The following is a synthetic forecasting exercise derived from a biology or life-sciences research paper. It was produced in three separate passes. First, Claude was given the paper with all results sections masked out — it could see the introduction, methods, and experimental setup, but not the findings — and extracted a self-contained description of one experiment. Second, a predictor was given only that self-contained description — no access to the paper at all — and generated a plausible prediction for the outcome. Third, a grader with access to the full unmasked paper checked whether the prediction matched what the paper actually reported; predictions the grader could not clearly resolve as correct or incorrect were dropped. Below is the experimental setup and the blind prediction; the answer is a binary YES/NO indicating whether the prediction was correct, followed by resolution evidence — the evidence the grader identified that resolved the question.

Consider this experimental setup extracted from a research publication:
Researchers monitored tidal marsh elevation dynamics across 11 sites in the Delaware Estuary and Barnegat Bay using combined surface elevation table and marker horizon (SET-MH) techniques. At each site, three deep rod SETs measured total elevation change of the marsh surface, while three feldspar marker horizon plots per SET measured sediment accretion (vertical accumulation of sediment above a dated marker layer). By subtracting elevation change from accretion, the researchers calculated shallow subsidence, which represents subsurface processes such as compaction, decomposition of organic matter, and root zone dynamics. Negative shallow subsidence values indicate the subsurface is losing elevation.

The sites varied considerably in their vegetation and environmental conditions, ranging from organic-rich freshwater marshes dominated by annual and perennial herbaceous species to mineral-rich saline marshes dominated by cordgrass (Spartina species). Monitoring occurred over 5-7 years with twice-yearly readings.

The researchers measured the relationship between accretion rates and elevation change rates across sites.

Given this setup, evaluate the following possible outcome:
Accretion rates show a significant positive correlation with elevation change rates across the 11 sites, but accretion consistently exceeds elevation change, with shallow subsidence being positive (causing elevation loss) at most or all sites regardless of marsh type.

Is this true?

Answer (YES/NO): NO